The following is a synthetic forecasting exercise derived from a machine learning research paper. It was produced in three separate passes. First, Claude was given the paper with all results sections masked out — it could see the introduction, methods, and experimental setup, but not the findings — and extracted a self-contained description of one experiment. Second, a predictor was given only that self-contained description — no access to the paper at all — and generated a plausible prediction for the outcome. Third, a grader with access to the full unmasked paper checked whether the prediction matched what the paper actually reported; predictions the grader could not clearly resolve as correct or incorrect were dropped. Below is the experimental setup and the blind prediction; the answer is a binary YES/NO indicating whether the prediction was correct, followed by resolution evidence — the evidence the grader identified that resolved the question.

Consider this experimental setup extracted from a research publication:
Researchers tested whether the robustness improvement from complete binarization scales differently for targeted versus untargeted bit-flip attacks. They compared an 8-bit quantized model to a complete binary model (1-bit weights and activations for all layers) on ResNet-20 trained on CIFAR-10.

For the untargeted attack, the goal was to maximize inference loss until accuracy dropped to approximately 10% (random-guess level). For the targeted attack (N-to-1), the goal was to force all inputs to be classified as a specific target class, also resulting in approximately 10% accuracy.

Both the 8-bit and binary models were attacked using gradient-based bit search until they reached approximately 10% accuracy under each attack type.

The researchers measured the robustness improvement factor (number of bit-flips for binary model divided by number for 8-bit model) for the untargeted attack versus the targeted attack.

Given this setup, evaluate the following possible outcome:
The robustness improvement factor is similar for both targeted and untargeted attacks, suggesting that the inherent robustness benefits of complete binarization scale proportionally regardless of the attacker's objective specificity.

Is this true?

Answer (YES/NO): NO